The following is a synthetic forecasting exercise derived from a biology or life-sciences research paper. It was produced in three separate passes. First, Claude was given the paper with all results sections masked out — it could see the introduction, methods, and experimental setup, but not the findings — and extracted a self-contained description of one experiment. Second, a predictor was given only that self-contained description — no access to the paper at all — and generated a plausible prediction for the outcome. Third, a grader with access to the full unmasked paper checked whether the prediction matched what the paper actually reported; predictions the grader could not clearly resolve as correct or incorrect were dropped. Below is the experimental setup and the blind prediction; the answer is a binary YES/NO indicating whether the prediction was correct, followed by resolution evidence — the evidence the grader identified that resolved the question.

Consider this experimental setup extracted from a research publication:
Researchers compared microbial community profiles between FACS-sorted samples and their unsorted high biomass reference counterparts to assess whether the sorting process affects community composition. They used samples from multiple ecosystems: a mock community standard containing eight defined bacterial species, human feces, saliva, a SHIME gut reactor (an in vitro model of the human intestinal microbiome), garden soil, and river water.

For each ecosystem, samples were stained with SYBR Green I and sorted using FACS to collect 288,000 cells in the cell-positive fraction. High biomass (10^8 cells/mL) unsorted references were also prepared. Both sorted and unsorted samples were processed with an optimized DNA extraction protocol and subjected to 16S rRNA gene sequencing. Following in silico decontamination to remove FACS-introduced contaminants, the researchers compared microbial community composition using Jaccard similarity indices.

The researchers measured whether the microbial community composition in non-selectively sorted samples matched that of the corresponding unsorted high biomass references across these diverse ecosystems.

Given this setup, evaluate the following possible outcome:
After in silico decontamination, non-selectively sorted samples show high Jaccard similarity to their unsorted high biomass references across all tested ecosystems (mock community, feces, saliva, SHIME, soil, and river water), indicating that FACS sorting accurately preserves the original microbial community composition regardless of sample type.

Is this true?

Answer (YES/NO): NO